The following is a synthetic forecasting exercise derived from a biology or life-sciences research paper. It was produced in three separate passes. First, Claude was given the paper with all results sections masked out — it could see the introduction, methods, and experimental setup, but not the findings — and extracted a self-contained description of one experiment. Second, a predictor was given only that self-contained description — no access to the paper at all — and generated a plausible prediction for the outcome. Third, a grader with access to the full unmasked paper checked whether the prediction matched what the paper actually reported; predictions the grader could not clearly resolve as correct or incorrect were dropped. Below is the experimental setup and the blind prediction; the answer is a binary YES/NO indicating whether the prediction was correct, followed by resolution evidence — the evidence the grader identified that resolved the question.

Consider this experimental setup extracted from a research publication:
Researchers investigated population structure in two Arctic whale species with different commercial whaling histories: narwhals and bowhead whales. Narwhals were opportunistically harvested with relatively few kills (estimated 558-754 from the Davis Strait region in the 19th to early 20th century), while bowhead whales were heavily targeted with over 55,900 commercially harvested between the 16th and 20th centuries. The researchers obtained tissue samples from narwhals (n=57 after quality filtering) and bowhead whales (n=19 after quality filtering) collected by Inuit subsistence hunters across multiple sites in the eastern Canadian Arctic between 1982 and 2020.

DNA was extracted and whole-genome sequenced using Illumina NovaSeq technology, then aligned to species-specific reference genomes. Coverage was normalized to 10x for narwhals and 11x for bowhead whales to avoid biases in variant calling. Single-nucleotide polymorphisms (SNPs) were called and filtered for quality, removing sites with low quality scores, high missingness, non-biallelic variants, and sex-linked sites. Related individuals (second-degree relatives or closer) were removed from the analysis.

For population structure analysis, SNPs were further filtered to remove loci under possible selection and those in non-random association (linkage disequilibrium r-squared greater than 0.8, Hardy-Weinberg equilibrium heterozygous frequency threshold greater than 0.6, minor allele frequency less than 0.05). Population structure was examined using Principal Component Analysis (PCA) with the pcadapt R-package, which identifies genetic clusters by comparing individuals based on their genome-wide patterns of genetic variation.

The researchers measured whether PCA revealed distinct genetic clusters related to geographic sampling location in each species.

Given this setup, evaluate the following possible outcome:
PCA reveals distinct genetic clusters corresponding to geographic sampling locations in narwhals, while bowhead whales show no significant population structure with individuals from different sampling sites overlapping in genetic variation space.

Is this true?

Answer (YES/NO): YES